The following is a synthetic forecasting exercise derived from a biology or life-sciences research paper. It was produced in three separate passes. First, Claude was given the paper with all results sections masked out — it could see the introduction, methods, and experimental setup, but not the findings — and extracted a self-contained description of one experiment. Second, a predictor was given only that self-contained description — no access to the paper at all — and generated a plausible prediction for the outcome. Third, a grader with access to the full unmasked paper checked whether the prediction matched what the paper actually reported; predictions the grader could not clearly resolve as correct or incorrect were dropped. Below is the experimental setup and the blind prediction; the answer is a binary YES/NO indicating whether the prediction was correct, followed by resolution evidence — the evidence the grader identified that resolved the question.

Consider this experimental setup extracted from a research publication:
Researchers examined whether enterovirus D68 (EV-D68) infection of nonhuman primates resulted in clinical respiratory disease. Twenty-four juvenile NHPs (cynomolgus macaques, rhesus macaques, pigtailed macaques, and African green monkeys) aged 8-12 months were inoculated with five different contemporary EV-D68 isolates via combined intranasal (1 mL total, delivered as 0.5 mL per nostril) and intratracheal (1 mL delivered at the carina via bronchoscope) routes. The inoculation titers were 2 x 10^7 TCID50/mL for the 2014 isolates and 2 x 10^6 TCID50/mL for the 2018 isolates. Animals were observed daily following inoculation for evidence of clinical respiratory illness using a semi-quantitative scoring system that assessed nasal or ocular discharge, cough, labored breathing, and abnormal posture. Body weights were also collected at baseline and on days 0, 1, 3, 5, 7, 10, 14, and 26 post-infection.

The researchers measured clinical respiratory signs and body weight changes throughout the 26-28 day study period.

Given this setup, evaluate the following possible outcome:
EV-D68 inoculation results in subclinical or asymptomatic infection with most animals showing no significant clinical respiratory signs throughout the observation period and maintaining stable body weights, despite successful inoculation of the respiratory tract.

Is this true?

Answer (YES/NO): YES